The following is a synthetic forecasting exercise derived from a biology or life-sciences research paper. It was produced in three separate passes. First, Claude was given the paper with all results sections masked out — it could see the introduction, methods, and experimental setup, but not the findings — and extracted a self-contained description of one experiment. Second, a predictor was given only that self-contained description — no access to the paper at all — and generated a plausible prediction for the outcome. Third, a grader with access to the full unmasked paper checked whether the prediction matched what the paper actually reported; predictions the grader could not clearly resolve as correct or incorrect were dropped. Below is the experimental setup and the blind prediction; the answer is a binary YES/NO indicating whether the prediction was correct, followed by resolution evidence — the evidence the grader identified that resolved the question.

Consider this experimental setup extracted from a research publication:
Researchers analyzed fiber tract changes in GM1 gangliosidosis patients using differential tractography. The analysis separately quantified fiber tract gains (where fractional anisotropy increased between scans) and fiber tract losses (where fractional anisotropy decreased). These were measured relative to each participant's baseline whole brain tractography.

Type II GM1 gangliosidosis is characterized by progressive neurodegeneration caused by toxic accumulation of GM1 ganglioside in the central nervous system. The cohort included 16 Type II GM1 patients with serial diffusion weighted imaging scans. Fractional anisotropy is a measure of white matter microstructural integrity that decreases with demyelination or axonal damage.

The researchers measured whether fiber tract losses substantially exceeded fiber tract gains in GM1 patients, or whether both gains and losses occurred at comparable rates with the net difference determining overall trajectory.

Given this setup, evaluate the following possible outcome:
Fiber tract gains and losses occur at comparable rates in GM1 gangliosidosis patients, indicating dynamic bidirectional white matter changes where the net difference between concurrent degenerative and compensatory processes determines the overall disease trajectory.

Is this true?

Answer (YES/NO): NO